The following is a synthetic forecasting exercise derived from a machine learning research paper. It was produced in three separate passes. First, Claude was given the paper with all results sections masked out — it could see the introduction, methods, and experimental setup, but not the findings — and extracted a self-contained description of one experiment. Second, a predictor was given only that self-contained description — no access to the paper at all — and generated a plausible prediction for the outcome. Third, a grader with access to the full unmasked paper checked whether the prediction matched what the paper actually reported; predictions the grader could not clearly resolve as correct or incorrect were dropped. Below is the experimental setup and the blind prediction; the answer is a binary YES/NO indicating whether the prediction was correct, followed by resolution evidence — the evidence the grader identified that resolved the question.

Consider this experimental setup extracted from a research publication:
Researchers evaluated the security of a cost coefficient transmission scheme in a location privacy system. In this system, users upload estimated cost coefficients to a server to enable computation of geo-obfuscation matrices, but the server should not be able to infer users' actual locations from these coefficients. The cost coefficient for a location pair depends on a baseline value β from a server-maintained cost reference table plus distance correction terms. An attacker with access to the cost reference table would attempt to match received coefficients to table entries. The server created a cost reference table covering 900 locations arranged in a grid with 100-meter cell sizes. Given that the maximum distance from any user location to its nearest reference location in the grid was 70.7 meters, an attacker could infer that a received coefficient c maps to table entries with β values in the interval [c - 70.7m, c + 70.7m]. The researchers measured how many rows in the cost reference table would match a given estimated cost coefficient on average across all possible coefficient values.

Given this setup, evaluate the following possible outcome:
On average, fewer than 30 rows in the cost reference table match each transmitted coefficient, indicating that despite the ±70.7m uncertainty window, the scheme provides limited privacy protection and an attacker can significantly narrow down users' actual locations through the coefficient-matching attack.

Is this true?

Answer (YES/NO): NO